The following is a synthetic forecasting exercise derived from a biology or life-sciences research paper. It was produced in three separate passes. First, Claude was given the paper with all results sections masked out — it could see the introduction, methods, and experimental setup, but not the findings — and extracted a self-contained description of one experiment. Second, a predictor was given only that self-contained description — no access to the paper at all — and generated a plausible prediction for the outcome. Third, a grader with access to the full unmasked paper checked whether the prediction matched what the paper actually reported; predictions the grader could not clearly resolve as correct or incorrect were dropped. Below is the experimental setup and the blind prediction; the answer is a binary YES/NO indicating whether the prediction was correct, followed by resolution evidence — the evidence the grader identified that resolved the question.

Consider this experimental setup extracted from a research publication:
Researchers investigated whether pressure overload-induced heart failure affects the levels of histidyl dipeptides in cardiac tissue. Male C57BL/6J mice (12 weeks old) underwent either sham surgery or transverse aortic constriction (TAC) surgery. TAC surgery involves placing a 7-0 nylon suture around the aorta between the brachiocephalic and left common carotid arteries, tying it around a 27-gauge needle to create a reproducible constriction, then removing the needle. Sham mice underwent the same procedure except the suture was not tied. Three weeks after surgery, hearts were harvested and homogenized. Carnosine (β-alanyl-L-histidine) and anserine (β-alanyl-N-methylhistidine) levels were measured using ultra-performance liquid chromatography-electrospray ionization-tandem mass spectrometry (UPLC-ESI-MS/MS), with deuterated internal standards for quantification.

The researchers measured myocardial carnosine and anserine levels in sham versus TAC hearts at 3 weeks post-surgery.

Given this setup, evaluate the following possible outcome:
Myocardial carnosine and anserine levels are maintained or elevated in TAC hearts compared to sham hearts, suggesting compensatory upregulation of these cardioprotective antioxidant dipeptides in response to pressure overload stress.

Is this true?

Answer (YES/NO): NO